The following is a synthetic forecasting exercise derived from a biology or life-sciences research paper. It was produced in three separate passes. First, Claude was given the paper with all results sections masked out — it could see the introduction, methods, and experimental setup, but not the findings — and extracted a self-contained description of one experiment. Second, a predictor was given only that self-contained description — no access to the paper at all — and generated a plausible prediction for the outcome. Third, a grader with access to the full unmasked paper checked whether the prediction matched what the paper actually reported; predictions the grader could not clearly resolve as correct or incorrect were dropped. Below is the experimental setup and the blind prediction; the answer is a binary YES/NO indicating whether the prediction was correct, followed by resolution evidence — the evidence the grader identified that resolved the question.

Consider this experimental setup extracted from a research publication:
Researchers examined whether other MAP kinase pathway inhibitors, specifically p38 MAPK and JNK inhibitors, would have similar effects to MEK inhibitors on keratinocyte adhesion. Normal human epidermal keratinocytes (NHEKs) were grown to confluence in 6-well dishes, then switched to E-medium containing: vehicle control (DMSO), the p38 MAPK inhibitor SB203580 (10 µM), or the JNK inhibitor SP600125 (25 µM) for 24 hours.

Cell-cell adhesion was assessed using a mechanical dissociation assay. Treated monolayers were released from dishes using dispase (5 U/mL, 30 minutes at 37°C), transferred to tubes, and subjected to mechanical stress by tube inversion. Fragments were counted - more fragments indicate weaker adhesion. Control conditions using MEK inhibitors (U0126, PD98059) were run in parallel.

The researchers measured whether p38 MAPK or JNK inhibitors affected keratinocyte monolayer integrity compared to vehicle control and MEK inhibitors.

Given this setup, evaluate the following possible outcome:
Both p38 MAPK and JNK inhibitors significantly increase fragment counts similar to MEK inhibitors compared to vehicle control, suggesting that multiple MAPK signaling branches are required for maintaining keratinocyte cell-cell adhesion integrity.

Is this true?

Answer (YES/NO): NO